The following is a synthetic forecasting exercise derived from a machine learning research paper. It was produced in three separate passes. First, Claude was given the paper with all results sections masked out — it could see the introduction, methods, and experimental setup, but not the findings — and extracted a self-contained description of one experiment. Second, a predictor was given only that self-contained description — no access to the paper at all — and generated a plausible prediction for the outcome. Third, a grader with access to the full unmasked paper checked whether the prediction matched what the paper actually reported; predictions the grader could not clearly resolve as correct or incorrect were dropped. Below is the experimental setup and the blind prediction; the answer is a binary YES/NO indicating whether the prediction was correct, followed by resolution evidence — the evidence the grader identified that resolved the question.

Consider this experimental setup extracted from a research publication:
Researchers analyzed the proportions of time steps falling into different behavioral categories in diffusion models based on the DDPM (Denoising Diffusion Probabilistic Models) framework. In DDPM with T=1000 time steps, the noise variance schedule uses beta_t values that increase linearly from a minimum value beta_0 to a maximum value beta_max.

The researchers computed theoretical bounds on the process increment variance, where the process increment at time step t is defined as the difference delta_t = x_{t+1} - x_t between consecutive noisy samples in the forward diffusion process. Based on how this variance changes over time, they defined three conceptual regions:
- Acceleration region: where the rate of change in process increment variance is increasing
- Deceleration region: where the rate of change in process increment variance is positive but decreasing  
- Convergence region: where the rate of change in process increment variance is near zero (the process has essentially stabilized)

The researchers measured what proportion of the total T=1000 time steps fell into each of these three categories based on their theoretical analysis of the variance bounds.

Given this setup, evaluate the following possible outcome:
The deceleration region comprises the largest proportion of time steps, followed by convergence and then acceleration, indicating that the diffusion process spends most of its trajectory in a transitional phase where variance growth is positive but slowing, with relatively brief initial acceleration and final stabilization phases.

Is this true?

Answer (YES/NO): NO